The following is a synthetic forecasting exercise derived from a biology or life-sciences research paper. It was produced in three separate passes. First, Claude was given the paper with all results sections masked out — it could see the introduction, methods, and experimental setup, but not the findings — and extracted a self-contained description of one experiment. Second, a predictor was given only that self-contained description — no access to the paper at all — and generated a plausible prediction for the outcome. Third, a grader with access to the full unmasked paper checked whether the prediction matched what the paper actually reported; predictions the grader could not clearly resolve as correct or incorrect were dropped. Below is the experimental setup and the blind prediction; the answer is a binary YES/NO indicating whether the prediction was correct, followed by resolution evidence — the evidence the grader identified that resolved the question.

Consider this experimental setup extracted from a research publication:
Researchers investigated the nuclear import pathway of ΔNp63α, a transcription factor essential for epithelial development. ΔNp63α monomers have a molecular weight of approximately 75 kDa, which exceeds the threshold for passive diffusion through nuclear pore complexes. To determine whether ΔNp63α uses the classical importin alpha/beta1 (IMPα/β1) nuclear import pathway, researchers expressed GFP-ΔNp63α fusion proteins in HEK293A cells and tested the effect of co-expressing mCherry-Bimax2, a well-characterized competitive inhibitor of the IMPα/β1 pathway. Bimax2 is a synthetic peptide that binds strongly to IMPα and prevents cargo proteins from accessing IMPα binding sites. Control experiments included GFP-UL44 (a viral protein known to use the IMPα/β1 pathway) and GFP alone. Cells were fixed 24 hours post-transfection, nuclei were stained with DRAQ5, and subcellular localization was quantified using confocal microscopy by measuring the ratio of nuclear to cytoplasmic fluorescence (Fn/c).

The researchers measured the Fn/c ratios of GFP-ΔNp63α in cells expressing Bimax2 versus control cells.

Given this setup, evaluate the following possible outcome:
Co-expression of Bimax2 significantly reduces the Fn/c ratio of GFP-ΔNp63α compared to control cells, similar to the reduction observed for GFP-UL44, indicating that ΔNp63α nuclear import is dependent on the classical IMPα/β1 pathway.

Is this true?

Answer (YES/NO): YES